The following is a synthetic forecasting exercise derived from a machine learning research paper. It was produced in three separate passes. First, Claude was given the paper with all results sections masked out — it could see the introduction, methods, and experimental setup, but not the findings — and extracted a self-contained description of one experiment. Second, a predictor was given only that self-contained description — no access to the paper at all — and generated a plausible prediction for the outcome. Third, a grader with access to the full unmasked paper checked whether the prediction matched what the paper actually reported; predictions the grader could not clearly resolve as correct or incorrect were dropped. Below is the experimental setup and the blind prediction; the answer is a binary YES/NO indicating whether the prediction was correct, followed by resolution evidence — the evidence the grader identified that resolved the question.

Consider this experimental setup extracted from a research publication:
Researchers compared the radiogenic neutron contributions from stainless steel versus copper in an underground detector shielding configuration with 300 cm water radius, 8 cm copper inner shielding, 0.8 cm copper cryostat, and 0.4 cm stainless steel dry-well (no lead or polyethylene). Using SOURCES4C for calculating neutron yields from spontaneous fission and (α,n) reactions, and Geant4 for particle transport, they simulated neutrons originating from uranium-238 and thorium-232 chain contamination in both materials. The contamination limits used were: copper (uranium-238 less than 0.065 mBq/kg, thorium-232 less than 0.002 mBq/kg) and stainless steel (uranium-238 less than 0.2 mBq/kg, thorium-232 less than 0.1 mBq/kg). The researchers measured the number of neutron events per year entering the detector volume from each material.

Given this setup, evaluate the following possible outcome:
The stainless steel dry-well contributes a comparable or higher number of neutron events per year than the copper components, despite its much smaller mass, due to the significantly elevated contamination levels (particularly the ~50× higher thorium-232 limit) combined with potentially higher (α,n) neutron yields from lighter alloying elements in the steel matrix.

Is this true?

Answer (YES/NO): NO